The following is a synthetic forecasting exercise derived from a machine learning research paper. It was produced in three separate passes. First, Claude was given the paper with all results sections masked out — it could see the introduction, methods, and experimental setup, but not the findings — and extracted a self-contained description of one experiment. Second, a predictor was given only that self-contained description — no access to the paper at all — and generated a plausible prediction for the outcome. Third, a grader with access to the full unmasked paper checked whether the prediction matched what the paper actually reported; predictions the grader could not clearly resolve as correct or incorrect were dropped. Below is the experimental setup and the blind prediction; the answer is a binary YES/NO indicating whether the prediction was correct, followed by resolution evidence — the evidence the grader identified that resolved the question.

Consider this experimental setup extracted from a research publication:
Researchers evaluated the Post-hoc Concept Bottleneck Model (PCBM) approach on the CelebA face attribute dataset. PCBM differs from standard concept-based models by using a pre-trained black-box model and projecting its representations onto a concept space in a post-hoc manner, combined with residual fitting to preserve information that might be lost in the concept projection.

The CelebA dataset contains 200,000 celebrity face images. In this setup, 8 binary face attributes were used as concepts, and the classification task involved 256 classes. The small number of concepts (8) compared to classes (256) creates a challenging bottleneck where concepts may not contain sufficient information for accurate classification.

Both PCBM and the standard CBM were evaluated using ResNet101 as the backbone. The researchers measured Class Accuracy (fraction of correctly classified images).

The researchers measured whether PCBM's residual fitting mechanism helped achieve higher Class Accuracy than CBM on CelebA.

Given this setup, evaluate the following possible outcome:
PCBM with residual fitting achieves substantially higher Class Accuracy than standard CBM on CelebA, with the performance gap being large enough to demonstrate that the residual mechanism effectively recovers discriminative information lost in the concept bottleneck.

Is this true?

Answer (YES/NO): NO